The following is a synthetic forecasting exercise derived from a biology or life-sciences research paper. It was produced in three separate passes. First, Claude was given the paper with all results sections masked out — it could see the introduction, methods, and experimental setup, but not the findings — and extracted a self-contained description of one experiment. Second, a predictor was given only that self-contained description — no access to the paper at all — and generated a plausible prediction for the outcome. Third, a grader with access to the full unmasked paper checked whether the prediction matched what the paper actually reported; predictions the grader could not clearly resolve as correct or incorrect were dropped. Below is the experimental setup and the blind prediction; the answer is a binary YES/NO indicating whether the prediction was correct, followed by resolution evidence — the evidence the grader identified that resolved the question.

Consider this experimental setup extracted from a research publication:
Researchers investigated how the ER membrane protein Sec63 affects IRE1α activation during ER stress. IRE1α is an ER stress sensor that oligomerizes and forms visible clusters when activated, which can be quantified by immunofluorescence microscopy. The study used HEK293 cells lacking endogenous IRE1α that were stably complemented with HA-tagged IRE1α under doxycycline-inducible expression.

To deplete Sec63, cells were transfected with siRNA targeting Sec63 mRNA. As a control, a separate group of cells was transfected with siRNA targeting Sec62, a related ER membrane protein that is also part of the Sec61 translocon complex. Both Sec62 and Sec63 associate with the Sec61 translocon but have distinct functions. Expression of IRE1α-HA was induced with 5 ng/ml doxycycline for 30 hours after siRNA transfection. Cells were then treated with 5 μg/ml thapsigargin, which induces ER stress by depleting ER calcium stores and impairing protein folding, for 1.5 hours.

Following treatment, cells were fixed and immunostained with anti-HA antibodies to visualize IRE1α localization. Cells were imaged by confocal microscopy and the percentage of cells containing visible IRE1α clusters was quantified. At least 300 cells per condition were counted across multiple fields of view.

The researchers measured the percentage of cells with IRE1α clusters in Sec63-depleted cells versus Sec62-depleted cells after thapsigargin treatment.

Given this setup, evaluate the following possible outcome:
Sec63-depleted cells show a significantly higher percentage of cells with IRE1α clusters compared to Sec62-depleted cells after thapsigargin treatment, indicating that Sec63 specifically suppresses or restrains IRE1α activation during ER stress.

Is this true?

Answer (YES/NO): YES